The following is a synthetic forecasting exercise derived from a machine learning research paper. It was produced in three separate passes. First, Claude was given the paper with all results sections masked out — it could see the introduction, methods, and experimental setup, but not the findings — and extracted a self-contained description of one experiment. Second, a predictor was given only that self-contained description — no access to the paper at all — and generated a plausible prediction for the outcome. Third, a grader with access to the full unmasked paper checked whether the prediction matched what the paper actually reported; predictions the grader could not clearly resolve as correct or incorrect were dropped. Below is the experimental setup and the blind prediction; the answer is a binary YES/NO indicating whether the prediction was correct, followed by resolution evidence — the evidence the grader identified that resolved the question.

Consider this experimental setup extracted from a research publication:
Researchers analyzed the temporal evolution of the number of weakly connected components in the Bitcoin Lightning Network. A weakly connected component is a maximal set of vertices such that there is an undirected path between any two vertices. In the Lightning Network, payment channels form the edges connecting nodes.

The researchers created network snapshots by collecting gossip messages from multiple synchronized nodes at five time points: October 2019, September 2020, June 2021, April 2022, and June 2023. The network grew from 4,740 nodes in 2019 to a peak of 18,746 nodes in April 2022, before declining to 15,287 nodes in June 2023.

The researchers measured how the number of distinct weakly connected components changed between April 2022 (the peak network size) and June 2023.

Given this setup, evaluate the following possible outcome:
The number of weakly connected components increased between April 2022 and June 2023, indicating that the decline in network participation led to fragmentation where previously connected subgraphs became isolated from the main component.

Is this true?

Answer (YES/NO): NO